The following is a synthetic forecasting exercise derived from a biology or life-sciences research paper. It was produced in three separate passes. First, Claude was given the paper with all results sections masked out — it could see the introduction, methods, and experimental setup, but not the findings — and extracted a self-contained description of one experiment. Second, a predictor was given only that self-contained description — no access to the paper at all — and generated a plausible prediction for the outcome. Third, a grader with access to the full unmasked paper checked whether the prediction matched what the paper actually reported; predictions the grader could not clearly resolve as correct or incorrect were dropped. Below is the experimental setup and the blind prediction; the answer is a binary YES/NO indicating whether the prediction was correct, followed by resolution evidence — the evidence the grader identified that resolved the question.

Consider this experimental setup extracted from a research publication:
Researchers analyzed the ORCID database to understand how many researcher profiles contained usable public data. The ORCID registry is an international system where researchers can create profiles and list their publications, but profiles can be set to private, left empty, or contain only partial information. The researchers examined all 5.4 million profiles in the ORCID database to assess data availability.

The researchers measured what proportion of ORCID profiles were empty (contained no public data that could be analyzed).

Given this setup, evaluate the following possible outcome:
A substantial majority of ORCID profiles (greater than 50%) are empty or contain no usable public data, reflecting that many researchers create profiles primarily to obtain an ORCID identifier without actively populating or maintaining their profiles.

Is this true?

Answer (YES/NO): YES